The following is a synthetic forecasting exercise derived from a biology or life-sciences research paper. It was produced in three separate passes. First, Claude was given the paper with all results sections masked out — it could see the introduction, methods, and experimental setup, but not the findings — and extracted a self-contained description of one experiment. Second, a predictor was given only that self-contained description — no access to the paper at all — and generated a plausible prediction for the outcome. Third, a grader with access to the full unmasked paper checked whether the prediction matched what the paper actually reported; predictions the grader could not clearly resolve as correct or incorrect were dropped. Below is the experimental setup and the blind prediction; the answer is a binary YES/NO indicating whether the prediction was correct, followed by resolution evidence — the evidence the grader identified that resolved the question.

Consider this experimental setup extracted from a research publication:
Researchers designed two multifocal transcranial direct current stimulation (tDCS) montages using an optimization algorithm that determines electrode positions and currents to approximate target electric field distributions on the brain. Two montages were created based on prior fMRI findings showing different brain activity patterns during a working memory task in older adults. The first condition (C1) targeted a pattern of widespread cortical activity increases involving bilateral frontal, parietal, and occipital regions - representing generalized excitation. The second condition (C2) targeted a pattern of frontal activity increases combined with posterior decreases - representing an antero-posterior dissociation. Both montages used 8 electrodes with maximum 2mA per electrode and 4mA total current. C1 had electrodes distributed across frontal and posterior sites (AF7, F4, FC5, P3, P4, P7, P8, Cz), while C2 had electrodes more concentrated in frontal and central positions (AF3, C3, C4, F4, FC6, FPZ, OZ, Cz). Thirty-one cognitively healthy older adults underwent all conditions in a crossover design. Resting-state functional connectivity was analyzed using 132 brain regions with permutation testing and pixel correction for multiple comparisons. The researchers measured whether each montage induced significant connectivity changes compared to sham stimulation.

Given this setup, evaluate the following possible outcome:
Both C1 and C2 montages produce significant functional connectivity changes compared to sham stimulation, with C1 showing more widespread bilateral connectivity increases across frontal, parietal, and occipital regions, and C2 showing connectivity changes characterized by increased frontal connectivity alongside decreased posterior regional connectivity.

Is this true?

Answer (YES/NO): NO